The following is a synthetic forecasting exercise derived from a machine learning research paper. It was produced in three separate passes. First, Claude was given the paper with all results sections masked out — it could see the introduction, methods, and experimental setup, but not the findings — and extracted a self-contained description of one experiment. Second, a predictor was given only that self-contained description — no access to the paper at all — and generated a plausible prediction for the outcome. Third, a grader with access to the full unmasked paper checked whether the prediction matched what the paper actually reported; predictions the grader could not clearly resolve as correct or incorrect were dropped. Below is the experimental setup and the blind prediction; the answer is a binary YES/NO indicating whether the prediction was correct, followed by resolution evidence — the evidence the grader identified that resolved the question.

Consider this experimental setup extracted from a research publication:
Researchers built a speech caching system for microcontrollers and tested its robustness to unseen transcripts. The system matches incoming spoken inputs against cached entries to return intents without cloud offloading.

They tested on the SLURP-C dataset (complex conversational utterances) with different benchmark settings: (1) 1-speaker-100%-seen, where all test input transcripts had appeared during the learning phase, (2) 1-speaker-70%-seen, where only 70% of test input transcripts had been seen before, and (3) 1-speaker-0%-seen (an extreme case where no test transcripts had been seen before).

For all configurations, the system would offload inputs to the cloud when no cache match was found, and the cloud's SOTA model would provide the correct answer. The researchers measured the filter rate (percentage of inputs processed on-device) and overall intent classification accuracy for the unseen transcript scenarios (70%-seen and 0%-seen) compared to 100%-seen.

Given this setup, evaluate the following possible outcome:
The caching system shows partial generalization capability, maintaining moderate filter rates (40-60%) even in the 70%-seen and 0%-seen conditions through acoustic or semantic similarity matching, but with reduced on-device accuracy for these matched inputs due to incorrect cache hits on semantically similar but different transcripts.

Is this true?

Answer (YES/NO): NO